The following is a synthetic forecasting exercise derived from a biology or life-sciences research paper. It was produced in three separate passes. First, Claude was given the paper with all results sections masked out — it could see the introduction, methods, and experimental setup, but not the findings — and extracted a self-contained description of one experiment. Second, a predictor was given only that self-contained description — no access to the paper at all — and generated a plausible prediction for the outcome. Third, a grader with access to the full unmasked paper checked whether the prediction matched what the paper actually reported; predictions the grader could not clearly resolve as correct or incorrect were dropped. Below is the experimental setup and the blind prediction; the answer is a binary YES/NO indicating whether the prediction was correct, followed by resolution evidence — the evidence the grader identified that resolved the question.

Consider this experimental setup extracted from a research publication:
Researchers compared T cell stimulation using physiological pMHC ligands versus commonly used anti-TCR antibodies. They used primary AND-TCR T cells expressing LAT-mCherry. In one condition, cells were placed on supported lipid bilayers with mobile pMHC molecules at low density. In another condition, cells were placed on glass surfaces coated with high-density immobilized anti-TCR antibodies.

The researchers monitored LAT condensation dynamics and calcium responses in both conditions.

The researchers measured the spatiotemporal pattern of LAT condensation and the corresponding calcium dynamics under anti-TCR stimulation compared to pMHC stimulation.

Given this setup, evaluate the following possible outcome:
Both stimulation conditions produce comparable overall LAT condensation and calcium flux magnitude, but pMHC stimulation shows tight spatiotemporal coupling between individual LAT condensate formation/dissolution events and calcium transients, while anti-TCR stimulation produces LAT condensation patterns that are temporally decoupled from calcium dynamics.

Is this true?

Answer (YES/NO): NO